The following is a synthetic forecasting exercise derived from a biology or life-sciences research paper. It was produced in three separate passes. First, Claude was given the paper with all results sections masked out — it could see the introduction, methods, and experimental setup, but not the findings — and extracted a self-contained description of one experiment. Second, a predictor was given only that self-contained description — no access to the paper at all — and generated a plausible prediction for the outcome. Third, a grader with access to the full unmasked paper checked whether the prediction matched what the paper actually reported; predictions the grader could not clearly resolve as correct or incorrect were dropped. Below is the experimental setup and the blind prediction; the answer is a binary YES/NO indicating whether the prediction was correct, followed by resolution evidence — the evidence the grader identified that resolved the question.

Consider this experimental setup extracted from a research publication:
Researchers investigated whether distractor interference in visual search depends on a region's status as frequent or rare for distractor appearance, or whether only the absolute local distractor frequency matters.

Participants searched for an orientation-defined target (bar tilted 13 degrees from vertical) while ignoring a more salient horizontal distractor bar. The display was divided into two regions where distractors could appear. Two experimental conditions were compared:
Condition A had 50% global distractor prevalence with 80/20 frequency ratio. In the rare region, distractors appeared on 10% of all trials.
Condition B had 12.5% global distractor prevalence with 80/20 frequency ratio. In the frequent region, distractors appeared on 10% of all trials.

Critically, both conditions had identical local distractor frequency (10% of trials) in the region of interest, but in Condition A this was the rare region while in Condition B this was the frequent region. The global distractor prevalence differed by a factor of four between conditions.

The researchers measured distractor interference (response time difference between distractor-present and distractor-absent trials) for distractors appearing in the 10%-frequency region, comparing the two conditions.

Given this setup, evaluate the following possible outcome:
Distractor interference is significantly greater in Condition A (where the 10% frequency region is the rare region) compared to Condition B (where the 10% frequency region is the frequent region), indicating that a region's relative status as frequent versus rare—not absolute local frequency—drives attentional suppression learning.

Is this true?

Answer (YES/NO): NO